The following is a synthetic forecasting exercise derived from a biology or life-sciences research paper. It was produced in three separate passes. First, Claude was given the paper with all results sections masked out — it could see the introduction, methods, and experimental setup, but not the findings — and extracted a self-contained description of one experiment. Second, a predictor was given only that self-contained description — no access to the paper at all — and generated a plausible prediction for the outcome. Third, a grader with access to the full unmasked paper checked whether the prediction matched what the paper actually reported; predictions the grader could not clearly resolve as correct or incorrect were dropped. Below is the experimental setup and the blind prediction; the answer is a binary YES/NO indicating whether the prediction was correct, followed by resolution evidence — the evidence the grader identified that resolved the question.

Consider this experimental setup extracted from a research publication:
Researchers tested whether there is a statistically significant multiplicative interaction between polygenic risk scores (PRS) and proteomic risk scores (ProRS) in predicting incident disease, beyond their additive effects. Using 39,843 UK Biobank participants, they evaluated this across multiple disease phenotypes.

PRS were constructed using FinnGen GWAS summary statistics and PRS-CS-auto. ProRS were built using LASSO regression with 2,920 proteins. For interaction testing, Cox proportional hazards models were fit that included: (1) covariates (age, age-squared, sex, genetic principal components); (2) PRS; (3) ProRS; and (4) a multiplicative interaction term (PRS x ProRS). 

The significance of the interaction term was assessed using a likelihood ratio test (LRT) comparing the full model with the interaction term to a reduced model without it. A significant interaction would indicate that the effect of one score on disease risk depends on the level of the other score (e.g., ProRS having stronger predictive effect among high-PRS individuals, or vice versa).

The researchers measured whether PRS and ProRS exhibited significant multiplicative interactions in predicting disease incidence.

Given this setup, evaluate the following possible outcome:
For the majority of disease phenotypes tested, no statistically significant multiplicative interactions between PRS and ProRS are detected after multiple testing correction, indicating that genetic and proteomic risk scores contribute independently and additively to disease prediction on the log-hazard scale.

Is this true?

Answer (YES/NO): YES